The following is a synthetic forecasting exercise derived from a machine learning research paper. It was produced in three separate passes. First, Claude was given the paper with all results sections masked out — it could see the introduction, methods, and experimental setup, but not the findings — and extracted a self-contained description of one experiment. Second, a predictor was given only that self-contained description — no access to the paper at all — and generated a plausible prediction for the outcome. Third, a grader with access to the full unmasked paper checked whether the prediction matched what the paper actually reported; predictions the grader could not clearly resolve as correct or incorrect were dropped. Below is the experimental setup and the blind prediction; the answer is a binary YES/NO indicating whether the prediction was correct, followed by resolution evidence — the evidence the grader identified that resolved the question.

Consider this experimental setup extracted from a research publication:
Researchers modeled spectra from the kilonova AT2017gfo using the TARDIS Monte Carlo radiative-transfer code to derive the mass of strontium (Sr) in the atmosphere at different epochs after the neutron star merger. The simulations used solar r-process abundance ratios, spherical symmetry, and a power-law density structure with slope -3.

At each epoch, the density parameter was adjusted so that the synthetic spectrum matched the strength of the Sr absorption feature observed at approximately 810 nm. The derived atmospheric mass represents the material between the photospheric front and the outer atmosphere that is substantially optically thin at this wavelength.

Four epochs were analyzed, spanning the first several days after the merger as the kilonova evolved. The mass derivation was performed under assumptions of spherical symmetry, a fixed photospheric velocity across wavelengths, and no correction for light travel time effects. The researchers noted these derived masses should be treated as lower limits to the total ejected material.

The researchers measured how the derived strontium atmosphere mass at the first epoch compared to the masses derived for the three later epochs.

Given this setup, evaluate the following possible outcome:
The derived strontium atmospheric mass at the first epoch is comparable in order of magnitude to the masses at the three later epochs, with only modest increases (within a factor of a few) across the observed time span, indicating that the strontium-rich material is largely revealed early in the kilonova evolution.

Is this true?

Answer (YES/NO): NO